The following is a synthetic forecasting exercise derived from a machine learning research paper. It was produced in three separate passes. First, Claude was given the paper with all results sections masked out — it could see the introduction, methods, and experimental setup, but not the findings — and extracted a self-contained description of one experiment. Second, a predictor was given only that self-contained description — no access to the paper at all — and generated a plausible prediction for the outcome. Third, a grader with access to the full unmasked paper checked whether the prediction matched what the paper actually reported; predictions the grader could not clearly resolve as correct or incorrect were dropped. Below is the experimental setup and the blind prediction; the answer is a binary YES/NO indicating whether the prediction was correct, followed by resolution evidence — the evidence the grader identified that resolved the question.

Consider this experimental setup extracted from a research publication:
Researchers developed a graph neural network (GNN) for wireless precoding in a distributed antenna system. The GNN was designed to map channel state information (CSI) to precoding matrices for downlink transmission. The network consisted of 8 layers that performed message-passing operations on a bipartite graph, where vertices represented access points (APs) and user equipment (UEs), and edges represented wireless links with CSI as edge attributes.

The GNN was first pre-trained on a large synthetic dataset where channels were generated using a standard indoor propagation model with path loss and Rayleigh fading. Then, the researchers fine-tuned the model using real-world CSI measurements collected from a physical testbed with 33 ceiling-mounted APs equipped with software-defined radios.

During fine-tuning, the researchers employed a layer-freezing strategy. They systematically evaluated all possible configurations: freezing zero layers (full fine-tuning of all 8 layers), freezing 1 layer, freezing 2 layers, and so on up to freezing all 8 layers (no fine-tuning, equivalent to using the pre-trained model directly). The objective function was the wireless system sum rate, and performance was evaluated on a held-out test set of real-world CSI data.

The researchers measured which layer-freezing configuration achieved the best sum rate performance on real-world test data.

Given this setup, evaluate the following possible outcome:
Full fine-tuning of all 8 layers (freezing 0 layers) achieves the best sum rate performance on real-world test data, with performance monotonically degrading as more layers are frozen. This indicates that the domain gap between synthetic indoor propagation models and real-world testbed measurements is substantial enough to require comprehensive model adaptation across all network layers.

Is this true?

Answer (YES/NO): NO